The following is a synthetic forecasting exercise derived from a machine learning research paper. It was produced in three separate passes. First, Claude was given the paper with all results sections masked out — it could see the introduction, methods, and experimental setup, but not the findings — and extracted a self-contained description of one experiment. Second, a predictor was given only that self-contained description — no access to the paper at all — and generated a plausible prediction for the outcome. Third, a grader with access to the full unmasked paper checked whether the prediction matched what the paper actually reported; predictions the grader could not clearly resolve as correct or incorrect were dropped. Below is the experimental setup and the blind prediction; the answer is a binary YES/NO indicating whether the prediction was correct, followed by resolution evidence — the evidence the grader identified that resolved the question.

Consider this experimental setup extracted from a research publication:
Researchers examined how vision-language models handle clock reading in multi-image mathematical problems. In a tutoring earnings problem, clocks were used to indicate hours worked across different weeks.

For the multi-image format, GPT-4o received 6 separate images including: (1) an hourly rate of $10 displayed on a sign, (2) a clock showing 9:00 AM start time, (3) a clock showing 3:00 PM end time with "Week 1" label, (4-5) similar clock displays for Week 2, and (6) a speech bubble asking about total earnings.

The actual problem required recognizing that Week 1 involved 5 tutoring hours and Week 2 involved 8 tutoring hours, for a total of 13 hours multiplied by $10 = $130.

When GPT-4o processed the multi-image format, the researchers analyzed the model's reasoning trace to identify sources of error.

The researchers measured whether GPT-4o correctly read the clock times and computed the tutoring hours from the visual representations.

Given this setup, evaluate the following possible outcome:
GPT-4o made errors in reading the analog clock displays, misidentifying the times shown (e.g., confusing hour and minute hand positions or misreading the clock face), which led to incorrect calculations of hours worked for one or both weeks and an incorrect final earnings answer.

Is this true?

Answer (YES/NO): YES